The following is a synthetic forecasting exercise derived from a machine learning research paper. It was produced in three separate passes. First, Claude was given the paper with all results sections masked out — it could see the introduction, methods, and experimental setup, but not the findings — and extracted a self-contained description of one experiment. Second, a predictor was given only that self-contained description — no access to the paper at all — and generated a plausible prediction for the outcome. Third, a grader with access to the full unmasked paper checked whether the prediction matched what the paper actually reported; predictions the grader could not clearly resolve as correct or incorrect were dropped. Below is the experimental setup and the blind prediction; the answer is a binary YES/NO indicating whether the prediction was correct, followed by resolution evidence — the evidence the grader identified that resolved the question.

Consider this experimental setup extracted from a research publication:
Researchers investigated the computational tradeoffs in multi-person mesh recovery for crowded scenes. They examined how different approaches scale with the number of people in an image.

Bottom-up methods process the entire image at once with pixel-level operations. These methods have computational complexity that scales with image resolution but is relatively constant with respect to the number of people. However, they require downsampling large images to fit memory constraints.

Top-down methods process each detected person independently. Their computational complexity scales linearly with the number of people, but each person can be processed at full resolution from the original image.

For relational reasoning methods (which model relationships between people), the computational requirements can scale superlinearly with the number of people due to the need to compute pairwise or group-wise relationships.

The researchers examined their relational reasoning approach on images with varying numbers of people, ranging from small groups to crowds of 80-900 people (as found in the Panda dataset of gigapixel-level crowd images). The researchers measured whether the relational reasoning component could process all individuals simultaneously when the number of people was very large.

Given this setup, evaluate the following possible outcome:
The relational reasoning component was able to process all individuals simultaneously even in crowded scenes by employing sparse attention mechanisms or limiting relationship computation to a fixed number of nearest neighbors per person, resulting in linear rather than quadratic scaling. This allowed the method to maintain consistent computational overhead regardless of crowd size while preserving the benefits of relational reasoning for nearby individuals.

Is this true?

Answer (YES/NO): NO